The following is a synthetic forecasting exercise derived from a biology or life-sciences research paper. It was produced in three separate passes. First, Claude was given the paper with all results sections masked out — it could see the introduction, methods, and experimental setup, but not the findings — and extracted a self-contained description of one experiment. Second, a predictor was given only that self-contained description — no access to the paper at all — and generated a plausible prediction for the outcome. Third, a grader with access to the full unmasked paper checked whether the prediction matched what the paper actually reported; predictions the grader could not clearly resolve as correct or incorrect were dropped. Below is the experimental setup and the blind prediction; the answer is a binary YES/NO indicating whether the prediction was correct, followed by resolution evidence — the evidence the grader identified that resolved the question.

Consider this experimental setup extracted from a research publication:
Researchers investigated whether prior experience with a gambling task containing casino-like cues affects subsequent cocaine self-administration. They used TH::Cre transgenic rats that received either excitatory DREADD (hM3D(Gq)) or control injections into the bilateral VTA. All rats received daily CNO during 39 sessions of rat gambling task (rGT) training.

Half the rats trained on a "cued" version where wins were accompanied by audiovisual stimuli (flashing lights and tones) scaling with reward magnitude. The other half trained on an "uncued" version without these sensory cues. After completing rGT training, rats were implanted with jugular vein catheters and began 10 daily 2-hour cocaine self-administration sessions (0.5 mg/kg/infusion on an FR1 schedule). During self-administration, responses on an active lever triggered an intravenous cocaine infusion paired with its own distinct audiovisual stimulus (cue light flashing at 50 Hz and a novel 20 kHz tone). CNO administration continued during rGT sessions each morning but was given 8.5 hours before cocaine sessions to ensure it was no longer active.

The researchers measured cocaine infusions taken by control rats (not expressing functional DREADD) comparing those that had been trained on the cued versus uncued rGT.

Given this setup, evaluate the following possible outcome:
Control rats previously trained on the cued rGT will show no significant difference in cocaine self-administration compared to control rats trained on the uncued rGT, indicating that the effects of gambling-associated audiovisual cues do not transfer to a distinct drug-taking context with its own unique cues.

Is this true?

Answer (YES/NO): NO